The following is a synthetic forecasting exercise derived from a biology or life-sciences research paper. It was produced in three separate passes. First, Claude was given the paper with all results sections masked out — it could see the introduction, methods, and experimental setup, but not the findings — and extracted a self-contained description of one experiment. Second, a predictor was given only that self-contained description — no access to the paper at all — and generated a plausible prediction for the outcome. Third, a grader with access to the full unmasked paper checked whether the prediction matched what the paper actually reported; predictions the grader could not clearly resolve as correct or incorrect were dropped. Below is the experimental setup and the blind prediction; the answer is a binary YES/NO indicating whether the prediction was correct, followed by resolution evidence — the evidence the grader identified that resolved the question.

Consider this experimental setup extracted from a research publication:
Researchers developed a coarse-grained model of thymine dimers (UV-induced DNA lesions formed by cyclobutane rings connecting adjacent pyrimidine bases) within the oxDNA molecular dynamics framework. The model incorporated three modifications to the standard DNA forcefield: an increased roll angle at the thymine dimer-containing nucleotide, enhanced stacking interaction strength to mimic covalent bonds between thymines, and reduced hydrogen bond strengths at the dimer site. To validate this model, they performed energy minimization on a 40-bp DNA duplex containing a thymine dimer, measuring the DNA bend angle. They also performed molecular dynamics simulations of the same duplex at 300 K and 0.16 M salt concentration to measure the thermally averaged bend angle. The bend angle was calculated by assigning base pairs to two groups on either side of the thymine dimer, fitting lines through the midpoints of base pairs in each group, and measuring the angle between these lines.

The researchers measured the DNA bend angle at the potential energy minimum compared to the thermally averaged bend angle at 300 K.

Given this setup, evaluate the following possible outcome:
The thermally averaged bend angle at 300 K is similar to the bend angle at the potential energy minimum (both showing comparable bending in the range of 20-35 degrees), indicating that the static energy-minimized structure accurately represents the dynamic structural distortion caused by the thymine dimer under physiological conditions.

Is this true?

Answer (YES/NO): NO